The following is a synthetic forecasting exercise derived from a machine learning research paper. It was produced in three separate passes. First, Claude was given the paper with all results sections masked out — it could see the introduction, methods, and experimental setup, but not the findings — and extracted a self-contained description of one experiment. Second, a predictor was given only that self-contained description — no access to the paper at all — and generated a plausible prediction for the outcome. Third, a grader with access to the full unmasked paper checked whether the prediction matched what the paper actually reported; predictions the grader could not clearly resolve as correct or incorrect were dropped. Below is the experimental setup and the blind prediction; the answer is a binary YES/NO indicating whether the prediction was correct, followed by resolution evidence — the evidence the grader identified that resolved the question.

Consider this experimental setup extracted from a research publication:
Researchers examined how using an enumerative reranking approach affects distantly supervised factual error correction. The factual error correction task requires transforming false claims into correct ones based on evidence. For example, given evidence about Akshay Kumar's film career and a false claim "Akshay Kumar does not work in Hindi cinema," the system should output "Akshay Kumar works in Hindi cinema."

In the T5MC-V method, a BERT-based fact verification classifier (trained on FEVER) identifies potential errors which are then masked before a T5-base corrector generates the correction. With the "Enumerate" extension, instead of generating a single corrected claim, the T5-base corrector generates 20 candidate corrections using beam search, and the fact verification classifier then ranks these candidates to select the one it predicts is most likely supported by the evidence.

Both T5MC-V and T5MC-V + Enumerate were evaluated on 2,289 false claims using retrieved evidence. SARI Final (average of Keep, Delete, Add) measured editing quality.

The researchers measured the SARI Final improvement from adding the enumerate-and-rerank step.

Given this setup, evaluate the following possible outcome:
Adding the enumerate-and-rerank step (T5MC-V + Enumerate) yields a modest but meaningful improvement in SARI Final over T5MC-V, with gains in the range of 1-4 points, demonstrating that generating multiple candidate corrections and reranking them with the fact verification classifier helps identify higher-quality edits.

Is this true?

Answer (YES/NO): YES